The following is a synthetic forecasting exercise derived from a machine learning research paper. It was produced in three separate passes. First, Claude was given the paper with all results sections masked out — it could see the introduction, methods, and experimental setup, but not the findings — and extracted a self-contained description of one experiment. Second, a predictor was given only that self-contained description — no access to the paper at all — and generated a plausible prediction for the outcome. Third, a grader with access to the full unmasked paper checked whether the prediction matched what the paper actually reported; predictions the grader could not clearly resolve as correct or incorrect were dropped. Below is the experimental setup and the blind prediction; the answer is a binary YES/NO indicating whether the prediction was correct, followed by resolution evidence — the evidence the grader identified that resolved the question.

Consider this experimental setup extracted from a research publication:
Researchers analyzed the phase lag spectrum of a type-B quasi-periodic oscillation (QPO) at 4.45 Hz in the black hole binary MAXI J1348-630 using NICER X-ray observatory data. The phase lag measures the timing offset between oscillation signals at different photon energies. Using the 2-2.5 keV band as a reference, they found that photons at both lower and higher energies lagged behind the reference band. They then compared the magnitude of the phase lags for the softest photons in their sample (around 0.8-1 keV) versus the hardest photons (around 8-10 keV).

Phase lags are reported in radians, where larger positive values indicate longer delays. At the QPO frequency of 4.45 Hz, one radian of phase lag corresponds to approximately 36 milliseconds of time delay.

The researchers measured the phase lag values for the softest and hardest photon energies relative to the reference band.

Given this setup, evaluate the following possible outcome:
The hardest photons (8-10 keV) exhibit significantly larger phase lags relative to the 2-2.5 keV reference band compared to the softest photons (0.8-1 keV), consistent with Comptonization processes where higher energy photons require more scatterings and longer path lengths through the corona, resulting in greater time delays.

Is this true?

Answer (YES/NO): NO